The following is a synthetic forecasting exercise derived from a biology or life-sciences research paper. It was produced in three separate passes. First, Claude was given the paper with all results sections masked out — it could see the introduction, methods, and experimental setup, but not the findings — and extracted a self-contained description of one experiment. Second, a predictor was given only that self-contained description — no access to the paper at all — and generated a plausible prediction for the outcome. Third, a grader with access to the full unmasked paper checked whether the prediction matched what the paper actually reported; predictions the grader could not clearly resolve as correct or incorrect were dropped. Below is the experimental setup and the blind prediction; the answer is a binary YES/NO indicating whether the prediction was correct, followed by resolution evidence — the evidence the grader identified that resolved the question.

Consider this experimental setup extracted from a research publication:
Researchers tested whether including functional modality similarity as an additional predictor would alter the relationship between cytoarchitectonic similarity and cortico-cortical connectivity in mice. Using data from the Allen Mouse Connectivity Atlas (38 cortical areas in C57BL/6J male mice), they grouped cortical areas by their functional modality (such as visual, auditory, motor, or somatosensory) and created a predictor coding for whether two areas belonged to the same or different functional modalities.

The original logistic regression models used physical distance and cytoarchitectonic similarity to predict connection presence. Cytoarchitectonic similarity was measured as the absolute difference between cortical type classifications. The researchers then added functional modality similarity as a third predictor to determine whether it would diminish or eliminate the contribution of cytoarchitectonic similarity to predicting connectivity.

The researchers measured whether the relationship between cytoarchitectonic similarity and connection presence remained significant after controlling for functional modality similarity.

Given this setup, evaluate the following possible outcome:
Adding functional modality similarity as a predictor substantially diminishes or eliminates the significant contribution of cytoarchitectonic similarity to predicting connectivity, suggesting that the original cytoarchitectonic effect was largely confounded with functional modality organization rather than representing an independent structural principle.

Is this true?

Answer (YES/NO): NO